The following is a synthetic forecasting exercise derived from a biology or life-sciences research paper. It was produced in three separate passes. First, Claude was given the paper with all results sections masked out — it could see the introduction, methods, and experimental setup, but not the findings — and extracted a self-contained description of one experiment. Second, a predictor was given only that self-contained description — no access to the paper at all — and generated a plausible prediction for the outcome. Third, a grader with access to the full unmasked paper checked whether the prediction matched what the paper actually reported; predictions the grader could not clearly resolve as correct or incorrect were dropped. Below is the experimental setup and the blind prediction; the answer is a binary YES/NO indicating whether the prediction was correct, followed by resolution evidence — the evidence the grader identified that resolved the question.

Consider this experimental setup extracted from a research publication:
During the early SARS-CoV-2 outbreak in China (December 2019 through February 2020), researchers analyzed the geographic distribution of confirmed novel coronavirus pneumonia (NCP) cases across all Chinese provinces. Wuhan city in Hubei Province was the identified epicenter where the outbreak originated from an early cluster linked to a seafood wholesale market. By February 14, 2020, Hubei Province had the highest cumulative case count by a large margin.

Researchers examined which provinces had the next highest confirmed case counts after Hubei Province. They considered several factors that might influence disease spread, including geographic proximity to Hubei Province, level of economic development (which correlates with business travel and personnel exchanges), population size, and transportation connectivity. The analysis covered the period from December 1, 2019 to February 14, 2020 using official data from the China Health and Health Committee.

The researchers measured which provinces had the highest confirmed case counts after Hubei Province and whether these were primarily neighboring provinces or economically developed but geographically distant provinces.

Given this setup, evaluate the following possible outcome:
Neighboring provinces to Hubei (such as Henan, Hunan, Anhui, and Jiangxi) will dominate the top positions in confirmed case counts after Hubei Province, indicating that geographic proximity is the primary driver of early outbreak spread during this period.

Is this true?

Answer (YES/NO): NO